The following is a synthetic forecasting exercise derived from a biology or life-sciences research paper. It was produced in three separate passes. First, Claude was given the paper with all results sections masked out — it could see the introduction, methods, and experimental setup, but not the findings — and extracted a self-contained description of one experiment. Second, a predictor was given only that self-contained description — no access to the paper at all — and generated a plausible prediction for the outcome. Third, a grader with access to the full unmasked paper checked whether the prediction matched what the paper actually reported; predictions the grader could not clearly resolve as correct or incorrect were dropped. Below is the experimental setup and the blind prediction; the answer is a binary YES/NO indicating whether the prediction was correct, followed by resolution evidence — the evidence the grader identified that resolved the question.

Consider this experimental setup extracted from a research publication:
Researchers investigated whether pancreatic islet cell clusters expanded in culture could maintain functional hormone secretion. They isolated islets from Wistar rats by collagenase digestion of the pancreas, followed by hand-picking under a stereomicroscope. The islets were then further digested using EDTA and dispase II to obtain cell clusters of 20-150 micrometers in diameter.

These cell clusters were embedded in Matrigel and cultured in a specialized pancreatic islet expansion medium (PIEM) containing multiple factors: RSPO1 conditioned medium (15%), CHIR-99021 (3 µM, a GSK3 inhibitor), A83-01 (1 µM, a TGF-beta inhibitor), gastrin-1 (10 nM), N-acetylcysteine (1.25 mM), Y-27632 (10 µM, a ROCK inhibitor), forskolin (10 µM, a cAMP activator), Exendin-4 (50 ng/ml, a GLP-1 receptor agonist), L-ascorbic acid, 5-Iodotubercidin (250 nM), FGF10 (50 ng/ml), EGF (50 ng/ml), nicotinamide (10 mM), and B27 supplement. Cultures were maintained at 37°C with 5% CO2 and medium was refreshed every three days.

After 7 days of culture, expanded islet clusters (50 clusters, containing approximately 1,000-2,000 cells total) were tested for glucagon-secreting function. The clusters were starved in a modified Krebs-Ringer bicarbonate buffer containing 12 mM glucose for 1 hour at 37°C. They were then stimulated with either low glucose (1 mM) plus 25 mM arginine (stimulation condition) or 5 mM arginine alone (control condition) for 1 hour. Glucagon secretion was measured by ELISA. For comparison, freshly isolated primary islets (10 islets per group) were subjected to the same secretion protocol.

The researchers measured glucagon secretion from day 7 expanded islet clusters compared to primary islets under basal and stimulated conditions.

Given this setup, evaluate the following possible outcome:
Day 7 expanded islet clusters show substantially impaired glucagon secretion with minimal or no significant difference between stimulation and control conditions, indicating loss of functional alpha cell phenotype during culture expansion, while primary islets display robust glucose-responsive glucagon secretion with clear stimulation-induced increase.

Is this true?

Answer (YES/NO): NO